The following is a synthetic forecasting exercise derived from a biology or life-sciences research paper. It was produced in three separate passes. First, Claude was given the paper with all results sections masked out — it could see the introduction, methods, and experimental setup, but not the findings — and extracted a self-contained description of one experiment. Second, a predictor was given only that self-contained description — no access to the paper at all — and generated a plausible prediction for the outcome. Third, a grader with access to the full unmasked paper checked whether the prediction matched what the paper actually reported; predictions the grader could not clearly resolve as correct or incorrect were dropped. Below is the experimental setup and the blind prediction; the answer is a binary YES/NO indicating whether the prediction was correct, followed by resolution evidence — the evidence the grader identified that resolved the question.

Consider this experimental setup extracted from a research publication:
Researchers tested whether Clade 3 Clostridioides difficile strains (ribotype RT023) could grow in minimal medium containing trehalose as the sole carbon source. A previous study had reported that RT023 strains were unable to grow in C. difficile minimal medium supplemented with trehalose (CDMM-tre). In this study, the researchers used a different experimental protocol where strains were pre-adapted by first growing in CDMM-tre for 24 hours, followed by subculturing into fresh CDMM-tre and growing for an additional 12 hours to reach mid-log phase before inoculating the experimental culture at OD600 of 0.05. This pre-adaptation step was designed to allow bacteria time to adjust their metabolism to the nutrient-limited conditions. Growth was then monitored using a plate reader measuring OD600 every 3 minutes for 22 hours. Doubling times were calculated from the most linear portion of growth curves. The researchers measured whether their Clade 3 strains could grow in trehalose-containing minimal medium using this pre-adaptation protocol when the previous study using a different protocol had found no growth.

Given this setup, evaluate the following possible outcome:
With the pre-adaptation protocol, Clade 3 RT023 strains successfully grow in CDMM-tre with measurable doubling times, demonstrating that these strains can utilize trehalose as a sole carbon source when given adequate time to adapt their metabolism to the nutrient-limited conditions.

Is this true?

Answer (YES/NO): YES